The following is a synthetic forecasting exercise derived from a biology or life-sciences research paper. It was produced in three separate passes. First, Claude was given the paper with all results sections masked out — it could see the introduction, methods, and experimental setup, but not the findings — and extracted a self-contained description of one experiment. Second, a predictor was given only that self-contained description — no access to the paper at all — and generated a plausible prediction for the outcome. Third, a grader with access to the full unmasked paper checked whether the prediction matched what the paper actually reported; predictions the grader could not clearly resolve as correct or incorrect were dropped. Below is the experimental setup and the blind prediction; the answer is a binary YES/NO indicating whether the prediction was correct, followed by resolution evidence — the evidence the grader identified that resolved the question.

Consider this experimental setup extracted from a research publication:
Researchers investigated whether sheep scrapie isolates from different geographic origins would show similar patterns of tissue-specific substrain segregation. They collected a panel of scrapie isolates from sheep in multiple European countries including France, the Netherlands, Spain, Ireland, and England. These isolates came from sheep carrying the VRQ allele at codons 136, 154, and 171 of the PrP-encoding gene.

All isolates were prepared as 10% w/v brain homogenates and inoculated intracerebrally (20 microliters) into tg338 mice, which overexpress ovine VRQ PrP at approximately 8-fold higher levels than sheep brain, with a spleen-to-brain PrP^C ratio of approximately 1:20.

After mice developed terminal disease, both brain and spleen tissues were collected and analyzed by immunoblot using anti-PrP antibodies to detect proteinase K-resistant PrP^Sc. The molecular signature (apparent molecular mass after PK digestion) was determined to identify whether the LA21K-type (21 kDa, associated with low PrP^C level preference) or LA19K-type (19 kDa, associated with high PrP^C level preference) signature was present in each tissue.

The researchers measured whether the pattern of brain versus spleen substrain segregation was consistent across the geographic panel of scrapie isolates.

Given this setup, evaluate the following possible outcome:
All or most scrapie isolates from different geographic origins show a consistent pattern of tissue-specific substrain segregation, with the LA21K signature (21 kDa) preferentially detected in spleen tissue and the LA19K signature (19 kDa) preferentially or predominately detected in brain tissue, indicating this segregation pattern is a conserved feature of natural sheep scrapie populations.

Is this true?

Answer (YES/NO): YES